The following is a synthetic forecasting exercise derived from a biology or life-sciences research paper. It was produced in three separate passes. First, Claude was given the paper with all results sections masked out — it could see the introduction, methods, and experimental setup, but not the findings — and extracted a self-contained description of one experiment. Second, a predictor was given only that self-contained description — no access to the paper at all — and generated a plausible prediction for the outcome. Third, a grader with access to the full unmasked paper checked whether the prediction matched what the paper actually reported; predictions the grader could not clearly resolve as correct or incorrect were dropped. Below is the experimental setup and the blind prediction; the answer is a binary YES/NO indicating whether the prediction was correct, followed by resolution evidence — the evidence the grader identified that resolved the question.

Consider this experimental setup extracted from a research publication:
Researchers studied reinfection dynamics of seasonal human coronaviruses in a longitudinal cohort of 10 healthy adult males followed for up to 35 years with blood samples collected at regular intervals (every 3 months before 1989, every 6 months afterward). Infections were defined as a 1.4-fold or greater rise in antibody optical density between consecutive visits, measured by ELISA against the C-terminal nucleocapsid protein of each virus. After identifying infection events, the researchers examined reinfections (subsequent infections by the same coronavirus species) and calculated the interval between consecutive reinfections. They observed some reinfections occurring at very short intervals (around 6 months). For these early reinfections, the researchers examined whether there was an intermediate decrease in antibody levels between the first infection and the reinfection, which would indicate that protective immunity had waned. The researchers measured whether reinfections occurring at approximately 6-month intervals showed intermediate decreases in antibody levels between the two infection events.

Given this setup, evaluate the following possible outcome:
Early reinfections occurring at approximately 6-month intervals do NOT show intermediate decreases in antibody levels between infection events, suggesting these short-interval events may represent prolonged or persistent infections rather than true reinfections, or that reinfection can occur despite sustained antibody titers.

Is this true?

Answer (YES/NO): YES